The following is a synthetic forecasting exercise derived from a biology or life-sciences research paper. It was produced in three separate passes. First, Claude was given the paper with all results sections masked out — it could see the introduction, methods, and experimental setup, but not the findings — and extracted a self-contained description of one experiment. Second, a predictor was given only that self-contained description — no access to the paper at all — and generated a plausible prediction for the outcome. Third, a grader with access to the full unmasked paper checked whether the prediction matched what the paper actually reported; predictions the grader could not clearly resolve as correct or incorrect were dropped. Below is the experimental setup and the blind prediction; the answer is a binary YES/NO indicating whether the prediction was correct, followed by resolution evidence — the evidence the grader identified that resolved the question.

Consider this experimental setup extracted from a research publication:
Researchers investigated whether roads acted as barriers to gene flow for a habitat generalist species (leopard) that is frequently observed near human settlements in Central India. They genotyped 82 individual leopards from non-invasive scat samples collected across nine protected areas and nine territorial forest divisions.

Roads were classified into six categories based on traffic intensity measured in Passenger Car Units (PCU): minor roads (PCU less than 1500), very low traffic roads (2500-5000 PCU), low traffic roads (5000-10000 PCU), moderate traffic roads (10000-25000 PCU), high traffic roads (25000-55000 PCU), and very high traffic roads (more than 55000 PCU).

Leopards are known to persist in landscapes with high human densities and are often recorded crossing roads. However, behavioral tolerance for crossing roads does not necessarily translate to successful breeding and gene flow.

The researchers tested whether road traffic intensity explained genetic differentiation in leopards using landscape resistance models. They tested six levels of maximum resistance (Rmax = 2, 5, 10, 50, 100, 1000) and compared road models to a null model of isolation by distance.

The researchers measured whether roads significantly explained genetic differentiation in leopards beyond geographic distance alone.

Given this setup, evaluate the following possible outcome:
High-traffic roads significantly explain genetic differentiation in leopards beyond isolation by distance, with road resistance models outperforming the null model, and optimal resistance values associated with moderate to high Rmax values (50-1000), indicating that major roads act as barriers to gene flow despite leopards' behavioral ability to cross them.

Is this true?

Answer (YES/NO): YES